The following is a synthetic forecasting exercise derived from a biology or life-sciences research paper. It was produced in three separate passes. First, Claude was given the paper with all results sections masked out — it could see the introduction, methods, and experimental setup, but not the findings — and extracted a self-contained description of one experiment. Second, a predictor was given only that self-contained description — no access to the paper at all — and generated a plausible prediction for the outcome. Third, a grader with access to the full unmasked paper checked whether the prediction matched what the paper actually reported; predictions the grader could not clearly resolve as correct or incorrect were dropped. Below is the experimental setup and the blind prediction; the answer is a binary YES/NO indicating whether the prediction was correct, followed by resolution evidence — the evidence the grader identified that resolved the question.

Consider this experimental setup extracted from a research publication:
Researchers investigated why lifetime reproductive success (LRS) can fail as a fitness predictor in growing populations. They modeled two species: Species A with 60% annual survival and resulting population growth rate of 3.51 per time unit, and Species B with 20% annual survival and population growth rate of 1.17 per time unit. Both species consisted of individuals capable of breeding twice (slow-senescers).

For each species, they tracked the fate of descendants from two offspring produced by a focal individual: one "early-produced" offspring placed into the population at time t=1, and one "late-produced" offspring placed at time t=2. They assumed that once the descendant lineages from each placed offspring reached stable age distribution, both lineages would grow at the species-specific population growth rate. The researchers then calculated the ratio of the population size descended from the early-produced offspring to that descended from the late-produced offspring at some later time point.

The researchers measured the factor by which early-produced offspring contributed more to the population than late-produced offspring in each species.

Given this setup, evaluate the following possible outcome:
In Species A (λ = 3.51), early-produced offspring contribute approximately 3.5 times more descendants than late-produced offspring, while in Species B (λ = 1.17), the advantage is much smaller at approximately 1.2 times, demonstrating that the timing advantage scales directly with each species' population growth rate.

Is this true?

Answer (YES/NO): YES